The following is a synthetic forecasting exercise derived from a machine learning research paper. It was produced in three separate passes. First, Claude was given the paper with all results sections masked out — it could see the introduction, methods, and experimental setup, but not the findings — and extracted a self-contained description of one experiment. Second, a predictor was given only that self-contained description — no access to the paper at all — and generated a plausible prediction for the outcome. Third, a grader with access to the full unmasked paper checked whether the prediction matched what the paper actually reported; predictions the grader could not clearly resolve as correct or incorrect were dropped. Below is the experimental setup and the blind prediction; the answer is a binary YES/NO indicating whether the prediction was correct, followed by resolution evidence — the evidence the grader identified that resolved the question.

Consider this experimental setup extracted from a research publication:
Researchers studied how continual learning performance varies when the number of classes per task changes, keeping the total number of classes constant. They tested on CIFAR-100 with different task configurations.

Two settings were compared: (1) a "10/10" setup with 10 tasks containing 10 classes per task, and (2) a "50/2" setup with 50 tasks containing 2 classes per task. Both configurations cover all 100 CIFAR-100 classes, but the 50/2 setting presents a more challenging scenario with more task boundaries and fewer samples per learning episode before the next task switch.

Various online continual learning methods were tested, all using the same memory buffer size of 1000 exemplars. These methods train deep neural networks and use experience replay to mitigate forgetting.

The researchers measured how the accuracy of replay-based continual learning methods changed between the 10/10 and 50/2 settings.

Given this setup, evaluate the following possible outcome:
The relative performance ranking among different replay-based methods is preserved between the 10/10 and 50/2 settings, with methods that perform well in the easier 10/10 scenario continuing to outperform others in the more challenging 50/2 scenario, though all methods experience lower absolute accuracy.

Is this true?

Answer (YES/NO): NO